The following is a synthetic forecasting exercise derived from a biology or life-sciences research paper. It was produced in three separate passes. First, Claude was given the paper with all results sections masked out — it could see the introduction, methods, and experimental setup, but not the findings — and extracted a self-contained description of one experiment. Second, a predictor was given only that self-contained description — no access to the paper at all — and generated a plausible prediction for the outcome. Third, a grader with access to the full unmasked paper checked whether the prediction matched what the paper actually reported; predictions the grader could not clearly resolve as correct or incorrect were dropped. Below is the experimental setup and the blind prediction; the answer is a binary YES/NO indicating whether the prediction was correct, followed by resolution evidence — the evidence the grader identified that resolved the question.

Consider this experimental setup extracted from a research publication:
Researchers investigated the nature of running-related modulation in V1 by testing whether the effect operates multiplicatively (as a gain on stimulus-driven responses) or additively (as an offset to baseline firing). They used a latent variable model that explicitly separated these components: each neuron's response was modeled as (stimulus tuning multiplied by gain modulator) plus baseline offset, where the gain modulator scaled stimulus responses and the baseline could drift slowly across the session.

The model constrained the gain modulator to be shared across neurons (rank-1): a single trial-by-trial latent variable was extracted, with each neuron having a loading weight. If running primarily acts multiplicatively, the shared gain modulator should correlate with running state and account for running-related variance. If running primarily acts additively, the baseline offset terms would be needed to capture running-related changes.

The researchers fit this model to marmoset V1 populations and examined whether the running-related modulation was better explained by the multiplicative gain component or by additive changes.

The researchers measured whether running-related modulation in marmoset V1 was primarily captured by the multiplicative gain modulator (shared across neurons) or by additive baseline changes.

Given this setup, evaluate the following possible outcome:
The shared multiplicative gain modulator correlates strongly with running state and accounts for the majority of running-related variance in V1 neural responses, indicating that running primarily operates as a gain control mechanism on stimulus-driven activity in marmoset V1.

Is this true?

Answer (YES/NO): NO